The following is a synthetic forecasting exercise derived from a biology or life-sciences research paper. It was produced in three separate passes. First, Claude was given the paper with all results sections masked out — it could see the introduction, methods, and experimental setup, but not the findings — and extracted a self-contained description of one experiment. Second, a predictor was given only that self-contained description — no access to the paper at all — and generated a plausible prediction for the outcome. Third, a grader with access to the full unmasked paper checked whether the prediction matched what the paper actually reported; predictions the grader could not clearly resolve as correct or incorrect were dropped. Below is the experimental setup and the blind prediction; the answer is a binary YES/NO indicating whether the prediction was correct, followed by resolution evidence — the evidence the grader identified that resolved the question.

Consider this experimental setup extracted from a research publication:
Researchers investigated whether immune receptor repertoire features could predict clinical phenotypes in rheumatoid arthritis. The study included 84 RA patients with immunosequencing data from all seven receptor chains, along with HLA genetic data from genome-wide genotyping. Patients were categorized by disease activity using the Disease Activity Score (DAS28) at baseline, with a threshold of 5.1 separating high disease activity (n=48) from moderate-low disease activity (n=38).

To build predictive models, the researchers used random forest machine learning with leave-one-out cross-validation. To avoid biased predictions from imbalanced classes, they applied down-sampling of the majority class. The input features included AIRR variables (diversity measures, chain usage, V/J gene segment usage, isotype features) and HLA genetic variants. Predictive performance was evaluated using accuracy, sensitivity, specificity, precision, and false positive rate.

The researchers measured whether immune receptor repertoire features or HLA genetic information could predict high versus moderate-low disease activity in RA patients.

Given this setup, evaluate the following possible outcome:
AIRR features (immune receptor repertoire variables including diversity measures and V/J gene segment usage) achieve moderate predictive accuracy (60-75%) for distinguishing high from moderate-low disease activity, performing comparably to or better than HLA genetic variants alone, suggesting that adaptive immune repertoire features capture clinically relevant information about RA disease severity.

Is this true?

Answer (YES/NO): NO